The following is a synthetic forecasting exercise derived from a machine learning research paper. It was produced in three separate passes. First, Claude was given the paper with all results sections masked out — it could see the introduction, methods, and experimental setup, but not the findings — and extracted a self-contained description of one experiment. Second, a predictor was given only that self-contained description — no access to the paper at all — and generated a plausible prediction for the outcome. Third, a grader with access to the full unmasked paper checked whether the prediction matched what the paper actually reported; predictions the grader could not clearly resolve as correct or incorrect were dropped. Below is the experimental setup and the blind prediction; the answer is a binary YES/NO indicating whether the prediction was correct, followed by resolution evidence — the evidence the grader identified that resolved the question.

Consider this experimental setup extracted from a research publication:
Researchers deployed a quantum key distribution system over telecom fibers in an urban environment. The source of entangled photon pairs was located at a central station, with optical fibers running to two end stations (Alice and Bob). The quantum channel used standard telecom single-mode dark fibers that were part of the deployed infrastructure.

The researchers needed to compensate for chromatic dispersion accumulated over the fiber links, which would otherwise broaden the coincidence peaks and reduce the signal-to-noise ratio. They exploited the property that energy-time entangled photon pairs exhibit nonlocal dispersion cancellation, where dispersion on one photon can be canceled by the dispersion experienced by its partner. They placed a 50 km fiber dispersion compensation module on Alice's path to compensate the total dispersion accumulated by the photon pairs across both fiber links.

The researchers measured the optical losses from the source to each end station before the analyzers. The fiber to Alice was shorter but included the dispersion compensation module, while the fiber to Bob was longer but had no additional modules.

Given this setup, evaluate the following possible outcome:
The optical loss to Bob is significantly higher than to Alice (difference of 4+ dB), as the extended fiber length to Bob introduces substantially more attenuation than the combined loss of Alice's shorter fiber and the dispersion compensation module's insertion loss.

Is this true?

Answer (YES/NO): NO